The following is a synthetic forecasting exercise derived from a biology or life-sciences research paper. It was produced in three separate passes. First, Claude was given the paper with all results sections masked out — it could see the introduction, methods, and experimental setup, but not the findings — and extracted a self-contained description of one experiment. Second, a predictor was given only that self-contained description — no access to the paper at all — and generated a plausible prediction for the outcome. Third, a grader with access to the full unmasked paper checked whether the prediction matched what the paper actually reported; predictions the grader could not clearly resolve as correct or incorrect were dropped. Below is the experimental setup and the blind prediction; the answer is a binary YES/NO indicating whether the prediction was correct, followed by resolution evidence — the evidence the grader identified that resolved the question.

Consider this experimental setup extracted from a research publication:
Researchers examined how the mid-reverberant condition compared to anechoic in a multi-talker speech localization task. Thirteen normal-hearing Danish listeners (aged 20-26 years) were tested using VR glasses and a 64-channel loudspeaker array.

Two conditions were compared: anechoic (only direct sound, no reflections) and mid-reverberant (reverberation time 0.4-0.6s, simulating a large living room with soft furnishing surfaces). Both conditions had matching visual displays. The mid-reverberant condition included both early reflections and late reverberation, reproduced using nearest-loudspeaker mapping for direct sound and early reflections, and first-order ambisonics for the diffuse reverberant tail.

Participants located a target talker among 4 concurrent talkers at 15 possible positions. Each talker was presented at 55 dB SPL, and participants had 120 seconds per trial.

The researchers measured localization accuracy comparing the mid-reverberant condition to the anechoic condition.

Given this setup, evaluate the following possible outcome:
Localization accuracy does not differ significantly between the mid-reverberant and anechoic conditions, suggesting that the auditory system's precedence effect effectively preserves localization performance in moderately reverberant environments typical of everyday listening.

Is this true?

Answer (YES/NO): YES